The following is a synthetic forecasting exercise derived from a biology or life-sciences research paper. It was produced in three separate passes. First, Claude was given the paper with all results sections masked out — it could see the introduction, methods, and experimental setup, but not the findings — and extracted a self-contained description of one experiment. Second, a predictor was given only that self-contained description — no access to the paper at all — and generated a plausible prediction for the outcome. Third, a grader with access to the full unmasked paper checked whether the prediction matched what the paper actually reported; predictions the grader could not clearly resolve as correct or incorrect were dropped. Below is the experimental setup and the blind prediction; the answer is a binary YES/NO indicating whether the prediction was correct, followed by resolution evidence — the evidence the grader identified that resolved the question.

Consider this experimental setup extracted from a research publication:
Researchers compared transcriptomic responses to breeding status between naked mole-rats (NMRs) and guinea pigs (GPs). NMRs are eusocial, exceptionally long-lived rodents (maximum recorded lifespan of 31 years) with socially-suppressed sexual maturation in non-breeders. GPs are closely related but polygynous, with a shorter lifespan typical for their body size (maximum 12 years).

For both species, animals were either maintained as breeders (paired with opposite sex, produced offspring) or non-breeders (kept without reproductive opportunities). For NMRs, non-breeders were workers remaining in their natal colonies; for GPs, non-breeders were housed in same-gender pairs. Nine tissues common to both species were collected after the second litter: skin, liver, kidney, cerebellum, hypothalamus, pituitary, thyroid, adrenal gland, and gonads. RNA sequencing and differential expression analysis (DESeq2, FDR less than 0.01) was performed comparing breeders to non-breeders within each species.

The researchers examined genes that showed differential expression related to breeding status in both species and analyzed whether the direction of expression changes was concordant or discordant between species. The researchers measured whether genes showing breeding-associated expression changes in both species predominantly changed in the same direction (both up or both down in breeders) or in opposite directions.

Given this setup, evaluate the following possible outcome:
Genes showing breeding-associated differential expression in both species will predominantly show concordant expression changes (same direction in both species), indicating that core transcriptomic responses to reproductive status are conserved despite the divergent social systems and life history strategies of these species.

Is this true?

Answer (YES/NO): NO